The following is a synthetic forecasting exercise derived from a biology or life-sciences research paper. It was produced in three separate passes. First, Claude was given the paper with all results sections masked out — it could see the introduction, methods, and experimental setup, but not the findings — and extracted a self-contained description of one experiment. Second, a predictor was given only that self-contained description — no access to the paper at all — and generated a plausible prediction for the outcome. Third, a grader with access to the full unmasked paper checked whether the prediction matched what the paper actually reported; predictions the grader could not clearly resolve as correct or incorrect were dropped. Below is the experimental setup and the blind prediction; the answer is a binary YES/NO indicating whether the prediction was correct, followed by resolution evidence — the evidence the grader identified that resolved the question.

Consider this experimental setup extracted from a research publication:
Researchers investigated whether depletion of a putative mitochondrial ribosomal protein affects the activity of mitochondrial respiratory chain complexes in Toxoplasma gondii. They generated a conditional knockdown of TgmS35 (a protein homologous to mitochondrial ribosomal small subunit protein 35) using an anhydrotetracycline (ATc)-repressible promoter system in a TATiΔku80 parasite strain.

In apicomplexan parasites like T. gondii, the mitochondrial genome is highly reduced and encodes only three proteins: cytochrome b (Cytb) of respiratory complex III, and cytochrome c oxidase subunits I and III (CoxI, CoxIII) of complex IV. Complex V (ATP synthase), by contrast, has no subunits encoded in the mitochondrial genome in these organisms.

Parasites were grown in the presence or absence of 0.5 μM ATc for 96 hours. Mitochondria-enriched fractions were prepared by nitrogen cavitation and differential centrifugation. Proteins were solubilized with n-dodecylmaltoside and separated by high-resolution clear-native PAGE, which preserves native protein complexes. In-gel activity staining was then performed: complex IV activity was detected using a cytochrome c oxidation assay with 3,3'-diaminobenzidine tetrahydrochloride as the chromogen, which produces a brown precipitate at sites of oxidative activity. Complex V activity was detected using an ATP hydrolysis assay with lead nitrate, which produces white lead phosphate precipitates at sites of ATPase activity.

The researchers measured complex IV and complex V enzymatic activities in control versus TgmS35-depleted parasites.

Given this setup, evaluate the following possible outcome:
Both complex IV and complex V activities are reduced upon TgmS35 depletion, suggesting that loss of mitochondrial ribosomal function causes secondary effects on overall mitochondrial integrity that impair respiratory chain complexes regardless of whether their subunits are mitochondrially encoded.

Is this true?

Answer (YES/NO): NO